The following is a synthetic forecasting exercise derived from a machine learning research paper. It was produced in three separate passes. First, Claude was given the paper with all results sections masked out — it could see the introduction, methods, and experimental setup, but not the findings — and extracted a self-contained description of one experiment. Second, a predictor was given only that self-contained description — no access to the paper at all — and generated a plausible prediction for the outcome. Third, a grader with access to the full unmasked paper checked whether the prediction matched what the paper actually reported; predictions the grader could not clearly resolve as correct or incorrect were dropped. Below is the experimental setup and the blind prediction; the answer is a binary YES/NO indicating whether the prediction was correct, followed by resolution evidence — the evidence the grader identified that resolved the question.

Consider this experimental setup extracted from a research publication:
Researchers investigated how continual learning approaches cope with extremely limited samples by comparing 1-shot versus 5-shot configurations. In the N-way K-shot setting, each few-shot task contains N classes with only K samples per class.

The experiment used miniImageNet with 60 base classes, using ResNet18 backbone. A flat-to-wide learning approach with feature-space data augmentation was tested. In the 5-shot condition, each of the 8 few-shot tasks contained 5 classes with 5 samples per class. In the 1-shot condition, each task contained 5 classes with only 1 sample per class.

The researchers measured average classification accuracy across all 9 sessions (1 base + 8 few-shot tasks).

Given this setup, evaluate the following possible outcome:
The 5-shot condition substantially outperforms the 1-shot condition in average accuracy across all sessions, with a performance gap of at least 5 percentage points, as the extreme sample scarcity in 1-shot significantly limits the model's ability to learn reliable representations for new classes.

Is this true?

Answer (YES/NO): NO